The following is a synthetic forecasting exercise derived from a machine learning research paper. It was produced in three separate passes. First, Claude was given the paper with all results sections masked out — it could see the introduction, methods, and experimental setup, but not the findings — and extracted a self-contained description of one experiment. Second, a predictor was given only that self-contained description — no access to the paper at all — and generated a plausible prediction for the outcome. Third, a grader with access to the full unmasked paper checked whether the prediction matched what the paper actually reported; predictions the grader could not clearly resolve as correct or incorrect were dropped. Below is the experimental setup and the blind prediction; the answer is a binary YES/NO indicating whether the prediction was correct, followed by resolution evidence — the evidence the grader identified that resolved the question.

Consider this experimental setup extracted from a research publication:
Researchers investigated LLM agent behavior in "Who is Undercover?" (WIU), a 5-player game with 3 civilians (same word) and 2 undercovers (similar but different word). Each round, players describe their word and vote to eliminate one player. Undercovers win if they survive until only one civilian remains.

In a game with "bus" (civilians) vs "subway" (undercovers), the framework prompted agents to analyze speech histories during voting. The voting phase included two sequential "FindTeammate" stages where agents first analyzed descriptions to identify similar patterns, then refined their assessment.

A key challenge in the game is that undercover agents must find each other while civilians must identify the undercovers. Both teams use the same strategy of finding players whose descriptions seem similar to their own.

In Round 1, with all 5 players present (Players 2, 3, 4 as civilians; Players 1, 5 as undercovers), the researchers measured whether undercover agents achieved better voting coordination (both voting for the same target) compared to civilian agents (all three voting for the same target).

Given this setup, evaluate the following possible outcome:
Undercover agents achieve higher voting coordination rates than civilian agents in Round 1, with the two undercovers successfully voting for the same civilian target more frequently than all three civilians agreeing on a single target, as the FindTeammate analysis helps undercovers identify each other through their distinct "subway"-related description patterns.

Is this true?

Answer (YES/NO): YES